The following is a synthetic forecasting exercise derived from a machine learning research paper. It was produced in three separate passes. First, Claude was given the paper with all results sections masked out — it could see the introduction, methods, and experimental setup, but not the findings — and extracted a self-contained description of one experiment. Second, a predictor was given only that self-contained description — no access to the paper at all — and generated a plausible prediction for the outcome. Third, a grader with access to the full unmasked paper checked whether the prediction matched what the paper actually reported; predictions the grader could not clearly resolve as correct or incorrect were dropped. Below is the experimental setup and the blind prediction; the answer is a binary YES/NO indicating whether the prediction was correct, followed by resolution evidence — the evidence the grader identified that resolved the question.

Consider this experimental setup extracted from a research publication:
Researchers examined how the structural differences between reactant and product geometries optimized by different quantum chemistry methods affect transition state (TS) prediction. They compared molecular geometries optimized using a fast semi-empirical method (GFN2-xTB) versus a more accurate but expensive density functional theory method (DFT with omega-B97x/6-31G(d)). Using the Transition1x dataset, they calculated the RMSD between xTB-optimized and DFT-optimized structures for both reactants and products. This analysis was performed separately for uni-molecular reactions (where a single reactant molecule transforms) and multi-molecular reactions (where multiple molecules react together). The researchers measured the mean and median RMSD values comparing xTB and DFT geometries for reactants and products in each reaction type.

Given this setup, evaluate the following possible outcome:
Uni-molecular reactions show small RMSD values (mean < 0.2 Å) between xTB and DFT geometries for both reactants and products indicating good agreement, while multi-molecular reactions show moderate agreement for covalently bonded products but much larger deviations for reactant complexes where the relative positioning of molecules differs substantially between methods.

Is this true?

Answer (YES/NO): NO